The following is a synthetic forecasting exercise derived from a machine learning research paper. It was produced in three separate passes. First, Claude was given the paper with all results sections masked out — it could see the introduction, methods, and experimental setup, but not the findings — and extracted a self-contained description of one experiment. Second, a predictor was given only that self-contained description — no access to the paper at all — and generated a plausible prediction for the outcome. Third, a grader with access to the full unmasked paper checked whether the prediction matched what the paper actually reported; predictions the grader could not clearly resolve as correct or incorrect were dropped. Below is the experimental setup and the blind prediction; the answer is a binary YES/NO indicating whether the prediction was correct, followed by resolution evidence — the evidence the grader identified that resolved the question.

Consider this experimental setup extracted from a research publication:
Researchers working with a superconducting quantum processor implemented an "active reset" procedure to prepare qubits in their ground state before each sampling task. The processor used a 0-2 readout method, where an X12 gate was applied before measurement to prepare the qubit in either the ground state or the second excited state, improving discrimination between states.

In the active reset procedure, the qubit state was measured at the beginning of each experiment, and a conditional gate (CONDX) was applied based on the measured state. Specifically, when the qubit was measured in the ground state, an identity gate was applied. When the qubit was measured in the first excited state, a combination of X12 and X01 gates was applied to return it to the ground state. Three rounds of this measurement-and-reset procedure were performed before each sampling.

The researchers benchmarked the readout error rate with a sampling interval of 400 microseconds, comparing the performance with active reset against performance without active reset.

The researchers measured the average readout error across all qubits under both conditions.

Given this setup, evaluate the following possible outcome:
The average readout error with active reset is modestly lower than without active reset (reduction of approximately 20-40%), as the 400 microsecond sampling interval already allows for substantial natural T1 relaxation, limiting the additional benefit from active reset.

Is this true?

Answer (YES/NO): NO